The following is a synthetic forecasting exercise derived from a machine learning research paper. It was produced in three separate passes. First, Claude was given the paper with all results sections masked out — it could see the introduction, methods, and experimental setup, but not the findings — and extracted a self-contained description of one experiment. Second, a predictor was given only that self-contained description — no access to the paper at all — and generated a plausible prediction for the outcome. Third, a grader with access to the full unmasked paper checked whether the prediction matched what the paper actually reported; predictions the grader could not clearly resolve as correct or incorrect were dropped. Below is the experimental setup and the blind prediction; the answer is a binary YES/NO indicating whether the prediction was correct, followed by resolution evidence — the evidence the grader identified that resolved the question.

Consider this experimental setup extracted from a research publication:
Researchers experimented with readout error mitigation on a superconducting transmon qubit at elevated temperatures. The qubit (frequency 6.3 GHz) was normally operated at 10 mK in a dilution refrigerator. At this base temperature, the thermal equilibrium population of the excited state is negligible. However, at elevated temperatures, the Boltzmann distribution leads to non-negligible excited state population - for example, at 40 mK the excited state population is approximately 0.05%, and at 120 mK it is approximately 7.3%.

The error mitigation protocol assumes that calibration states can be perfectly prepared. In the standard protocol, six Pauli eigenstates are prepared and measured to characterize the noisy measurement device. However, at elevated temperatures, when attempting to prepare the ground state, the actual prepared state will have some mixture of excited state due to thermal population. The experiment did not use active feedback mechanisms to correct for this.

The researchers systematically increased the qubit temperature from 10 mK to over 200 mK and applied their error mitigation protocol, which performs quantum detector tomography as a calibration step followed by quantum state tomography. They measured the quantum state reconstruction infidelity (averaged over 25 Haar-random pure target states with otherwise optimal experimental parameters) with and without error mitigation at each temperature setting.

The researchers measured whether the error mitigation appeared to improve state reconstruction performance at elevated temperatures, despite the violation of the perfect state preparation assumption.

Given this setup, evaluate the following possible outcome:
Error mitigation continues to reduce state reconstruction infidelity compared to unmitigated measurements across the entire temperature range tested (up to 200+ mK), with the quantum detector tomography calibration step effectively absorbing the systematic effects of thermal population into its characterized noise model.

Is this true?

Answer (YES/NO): YES